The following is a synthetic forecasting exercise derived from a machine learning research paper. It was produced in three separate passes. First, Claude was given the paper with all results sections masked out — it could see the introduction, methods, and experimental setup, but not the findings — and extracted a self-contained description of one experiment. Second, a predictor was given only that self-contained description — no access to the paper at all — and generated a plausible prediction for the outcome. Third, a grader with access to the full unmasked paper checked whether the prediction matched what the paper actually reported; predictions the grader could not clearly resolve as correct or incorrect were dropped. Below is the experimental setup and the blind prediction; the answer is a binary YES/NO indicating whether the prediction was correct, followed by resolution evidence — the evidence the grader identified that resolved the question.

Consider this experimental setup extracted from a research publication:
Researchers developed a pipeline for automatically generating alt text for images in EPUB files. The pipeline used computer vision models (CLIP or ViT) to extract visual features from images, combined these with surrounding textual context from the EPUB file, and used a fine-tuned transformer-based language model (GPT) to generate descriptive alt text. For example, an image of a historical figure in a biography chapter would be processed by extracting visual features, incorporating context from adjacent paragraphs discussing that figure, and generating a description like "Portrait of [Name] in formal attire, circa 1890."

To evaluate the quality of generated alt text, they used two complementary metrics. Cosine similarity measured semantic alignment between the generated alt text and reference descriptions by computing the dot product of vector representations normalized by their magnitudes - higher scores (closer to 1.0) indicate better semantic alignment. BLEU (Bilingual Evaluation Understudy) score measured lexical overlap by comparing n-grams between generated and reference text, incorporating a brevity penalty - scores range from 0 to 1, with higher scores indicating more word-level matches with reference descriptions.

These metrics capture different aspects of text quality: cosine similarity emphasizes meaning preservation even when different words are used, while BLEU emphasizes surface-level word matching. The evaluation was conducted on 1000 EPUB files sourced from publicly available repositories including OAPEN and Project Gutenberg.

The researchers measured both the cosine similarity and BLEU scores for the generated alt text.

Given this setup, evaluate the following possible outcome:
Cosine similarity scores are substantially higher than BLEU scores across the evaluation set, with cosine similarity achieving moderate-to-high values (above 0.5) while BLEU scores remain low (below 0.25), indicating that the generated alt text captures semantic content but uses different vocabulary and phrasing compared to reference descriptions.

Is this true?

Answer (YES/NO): NO